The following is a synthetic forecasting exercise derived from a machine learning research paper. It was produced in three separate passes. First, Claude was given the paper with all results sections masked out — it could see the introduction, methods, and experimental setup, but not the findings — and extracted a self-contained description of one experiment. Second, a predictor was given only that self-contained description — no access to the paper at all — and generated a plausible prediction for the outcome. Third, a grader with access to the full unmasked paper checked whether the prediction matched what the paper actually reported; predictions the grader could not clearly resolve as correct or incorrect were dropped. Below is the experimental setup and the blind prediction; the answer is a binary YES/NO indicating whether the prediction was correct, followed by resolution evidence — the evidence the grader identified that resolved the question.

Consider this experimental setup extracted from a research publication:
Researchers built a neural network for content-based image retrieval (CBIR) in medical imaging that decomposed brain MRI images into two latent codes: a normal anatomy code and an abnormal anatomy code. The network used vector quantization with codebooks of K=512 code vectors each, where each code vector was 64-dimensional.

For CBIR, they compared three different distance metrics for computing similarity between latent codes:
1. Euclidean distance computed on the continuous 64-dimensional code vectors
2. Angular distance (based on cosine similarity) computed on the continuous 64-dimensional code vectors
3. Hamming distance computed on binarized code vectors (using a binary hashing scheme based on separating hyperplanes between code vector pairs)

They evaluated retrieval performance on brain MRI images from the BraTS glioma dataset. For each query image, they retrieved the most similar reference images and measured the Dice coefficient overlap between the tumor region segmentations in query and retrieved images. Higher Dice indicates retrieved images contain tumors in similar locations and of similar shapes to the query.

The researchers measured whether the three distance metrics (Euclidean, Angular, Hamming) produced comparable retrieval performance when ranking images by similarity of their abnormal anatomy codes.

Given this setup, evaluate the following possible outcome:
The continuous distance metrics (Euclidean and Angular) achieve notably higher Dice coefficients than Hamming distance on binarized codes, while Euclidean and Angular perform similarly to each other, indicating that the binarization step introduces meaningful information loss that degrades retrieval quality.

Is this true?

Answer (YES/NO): NO